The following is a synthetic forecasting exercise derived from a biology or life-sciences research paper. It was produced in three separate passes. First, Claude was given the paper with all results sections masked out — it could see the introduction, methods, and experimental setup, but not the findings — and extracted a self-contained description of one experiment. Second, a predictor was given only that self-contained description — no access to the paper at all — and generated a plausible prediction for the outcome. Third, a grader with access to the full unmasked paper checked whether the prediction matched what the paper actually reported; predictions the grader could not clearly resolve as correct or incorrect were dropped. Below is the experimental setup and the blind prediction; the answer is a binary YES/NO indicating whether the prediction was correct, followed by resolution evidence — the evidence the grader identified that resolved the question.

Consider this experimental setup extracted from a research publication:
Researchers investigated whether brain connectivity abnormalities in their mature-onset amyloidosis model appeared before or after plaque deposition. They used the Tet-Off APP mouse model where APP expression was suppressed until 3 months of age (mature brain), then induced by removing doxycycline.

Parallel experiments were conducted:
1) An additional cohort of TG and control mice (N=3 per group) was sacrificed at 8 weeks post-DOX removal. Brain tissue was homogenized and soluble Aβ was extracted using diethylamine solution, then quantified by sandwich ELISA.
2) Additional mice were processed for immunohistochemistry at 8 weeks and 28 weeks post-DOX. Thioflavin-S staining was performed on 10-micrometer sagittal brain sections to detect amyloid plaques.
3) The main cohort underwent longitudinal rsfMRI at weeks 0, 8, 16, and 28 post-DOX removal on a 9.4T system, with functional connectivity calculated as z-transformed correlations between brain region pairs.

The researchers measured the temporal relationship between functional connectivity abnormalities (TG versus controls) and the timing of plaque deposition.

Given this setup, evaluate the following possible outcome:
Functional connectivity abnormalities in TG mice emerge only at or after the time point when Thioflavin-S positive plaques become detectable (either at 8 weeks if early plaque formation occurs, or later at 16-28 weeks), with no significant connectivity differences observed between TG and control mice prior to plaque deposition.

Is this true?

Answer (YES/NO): NO